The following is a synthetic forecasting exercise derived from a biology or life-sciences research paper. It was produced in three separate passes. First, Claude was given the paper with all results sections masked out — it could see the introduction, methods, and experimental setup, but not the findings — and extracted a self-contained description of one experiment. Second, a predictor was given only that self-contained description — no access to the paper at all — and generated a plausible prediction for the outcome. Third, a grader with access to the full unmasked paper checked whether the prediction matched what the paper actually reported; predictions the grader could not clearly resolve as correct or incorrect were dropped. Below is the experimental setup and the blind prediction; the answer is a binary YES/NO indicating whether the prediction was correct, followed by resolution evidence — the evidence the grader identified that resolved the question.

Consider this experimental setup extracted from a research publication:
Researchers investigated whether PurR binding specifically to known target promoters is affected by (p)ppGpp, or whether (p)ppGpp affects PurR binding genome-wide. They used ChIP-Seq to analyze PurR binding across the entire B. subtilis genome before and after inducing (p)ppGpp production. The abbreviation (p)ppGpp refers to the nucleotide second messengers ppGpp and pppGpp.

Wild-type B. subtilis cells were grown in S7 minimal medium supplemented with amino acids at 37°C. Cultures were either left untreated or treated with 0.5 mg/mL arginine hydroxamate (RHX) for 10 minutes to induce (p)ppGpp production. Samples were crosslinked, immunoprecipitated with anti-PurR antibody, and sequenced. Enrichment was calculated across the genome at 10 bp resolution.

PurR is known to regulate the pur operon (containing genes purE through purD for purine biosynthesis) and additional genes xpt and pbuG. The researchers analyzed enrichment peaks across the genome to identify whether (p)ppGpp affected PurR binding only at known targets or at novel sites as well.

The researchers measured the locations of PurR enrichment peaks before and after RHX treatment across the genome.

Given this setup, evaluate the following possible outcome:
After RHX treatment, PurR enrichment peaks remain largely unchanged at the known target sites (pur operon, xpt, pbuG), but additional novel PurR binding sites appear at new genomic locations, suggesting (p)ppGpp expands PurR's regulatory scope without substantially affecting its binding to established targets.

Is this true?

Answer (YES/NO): NO